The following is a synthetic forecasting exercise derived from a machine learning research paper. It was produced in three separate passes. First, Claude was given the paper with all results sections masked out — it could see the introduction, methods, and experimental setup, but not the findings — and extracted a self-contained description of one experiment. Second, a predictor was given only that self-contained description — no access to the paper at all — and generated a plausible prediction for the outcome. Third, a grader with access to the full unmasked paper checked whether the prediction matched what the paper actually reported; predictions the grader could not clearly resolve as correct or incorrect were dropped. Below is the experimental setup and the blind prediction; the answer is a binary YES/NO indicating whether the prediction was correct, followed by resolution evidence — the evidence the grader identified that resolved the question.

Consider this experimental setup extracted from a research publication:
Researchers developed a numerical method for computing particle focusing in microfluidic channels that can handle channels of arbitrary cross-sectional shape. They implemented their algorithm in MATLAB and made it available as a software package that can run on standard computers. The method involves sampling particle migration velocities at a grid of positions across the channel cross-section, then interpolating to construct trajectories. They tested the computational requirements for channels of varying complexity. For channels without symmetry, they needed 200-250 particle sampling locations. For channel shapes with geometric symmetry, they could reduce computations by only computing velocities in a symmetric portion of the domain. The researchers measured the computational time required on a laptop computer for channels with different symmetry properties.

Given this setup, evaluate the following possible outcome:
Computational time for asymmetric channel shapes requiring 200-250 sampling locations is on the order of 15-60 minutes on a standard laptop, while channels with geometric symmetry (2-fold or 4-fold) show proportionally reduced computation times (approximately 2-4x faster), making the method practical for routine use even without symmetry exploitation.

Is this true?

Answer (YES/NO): NO